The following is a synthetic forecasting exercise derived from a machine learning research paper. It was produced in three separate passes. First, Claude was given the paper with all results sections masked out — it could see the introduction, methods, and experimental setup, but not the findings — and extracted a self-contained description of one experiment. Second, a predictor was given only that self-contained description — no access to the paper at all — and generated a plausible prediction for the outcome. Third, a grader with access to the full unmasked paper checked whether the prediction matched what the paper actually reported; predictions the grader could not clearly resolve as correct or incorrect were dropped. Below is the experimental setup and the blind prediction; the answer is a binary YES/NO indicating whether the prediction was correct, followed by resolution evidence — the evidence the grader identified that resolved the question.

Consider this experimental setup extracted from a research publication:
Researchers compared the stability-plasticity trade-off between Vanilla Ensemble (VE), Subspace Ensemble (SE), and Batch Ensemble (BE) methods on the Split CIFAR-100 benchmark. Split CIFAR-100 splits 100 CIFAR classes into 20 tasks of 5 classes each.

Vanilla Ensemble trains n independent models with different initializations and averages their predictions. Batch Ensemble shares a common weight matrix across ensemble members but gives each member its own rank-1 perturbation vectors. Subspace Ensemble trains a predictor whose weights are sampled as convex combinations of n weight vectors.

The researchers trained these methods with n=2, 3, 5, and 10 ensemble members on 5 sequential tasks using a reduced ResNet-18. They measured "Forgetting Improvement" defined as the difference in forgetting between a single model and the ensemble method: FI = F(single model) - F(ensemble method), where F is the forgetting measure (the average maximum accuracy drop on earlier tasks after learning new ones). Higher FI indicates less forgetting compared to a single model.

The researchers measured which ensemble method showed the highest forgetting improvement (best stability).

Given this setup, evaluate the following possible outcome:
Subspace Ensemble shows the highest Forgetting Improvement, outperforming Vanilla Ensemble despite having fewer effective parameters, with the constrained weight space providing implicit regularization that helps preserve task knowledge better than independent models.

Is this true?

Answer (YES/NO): NO